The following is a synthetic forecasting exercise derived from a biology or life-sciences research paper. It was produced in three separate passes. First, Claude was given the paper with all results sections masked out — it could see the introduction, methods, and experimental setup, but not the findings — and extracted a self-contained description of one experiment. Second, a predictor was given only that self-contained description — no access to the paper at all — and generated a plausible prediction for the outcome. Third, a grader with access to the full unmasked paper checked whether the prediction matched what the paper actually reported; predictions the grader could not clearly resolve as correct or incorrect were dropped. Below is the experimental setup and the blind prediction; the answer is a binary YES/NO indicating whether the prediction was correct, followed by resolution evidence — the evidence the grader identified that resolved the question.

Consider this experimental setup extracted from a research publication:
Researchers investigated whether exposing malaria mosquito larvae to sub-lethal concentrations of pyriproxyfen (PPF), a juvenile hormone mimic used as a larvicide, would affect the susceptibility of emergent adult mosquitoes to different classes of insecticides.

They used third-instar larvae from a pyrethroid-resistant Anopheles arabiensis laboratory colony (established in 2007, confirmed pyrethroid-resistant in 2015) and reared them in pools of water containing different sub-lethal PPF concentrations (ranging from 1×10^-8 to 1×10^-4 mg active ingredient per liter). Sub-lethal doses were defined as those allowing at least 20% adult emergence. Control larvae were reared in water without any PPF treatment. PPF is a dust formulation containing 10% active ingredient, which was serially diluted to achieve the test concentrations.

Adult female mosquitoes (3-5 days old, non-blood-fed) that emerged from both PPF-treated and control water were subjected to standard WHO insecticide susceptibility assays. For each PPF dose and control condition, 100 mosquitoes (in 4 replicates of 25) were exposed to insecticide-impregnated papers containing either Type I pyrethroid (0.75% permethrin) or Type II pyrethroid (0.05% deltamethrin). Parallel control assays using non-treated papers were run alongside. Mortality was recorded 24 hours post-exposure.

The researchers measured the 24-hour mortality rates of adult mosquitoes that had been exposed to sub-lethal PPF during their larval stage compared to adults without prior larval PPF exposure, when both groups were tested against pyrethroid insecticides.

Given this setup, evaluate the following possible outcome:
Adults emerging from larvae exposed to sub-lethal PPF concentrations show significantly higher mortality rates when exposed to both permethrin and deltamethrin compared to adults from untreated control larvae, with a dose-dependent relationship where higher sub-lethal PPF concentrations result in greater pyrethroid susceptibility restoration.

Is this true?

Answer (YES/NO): NO